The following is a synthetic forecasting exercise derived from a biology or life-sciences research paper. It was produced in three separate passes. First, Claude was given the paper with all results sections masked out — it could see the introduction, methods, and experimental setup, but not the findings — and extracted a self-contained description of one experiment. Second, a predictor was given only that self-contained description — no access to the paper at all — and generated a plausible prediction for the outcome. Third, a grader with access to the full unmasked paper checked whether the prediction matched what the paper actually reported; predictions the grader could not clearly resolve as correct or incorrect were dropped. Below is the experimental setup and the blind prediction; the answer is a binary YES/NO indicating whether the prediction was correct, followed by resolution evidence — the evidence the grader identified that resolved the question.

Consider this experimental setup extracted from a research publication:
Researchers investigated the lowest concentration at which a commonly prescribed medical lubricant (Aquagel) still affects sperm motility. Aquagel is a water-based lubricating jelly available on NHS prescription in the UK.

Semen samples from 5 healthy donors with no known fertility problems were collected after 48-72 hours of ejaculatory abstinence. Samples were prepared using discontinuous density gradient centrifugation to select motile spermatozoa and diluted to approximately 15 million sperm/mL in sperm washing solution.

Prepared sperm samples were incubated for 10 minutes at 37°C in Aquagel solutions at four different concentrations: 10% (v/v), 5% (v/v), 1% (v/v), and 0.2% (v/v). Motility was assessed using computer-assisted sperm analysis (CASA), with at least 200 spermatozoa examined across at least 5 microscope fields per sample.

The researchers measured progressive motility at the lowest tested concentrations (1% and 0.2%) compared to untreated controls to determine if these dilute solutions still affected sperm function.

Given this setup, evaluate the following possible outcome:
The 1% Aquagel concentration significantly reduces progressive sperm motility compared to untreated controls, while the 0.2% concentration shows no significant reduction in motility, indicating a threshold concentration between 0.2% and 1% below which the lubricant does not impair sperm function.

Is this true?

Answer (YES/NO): NO